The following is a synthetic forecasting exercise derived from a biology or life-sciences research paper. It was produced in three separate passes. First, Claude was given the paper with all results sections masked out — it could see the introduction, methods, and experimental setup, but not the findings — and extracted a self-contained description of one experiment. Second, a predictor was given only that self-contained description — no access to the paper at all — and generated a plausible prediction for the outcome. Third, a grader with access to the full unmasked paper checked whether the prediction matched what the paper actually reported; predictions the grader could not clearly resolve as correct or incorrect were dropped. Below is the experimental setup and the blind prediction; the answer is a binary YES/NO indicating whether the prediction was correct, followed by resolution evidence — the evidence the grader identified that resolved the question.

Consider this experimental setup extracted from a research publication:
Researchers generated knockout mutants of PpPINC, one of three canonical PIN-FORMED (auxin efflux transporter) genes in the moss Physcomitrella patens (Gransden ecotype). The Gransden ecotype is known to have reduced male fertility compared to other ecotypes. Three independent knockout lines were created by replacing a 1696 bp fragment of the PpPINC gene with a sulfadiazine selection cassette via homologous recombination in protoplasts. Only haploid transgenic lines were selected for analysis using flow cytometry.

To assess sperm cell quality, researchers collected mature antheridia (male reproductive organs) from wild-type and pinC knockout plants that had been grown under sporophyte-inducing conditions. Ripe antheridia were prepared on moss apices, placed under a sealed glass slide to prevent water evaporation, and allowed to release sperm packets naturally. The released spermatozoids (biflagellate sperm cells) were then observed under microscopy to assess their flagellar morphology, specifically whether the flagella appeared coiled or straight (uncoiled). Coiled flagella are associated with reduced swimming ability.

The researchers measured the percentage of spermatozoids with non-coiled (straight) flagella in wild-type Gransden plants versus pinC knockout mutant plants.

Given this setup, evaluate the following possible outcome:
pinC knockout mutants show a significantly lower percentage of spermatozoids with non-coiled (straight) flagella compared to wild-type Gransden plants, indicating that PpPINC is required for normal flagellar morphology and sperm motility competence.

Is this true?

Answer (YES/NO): NO